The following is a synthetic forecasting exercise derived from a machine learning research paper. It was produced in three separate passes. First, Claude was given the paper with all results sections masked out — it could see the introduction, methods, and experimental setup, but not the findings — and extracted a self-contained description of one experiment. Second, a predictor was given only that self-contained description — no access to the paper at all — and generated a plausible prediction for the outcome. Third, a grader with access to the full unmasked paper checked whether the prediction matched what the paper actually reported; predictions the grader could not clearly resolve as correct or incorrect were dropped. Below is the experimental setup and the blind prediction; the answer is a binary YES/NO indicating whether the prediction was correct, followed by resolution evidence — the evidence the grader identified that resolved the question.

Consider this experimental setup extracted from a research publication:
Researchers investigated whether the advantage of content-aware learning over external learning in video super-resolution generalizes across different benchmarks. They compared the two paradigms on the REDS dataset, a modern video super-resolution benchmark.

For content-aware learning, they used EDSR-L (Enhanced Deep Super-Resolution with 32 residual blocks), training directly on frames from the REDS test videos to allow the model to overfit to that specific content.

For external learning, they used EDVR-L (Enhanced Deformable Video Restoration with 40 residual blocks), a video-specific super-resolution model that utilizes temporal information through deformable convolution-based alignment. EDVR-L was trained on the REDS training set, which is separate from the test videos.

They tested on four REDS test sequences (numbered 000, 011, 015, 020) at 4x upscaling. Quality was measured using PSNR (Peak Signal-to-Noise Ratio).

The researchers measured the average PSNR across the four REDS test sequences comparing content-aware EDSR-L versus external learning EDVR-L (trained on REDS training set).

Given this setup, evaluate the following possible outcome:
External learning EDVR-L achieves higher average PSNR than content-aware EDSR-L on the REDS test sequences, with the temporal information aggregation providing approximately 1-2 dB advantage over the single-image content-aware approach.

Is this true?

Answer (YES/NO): NO